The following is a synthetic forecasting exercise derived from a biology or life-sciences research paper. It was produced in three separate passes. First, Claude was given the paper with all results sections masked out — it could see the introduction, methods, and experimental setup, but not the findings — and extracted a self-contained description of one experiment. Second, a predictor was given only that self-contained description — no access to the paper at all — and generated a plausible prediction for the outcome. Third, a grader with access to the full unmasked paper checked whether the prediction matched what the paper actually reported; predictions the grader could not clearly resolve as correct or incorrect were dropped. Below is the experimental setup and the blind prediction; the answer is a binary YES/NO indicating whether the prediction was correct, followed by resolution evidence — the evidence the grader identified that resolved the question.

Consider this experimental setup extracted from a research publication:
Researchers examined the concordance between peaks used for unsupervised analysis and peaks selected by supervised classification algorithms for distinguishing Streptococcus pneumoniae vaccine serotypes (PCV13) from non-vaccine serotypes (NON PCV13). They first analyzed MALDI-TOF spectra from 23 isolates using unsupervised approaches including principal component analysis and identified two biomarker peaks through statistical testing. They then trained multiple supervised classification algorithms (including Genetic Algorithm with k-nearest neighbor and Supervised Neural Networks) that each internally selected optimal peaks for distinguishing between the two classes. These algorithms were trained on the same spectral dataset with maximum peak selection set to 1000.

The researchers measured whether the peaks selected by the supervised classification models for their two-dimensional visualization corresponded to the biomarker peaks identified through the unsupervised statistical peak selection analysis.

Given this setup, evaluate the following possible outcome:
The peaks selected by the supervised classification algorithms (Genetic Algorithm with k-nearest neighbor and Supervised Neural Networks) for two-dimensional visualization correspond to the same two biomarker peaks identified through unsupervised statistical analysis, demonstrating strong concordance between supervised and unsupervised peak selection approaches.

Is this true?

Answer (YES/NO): NO